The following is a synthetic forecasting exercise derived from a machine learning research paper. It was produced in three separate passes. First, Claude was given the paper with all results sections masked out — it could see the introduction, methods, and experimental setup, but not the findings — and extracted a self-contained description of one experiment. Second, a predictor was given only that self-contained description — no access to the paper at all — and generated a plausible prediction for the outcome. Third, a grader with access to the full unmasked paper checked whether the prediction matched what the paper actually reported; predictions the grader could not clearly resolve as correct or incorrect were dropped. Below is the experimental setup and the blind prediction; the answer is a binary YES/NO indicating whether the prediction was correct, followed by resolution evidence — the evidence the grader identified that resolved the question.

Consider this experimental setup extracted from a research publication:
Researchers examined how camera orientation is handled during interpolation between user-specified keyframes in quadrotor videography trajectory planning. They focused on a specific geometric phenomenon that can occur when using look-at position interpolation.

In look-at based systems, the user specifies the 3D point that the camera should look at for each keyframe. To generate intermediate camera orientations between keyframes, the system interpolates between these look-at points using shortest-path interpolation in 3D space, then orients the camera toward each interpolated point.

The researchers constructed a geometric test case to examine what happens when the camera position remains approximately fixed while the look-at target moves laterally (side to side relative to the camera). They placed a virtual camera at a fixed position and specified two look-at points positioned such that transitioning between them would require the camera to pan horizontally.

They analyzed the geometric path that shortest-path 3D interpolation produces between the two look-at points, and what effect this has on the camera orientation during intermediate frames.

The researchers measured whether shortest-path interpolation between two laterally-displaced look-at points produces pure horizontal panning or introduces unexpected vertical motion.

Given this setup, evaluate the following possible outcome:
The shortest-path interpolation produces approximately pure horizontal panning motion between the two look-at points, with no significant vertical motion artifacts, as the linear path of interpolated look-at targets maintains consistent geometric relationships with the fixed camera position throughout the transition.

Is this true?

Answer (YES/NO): NO